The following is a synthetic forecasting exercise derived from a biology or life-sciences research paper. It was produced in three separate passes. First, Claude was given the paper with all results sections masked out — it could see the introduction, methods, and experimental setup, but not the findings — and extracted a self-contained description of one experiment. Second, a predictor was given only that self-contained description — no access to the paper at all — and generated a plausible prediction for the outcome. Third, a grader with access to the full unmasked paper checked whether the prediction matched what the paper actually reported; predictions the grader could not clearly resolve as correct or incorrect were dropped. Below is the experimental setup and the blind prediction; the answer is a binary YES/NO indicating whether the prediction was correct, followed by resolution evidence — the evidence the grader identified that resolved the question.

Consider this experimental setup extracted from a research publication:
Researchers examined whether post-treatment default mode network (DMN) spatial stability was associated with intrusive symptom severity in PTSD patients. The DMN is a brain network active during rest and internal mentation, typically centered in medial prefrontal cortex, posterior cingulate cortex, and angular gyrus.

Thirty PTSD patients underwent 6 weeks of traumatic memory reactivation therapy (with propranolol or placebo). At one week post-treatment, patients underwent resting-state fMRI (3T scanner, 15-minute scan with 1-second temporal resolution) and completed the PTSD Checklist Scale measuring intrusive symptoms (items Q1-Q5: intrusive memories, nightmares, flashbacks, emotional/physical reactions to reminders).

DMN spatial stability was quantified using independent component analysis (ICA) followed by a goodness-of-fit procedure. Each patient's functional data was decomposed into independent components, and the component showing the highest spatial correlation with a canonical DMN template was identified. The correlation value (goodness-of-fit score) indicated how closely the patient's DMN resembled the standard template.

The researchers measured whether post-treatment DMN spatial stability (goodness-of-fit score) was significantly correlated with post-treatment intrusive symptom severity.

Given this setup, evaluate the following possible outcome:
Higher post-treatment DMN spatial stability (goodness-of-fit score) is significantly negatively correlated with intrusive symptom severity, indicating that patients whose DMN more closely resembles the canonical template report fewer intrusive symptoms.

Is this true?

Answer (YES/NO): NO